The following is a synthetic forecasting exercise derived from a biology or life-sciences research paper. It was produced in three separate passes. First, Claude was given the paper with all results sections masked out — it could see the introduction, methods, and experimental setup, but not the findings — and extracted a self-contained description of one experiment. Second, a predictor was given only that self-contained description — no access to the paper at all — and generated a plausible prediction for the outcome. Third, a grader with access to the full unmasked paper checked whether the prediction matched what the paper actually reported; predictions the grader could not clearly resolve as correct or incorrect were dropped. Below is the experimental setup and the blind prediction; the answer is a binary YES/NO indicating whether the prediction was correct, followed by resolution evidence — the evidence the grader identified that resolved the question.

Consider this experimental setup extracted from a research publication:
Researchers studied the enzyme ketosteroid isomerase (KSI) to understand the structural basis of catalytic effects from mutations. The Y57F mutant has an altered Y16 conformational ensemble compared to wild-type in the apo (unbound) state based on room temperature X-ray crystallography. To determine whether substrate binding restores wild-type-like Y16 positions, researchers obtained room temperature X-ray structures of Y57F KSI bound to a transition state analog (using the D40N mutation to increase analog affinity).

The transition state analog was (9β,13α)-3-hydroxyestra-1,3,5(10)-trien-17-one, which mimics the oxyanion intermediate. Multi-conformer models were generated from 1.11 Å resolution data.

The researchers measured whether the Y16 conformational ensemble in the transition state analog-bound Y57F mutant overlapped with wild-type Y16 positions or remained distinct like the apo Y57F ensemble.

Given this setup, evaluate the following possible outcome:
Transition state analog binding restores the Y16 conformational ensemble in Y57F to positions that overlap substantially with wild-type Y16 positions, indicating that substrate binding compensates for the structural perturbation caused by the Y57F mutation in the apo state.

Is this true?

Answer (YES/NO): NO